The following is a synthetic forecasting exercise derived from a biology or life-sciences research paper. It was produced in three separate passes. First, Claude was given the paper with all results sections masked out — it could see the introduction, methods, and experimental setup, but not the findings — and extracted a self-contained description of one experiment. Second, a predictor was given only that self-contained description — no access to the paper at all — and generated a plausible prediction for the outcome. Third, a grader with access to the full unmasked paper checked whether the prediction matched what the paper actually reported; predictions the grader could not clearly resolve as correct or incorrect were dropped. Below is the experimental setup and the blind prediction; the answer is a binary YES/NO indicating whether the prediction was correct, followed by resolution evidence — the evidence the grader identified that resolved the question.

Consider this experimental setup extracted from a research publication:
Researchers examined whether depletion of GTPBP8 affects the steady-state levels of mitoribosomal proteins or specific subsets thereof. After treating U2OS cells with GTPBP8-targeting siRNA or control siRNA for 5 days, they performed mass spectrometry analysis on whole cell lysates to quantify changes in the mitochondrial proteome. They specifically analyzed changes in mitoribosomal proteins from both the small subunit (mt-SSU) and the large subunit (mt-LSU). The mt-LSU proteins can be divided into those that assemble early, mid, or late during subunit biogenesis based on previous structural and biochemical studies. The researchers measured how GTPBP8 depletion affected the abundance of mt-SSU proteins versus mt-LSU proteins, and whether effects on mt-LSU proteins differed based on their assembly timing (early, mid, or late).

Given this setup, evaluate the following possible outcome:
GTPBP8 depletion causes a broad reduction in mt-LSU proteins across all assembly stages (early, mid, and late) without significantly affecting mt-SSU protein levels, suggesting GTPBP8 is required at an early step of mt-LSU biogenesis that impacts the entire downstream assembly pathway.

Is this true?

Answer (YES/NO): NO